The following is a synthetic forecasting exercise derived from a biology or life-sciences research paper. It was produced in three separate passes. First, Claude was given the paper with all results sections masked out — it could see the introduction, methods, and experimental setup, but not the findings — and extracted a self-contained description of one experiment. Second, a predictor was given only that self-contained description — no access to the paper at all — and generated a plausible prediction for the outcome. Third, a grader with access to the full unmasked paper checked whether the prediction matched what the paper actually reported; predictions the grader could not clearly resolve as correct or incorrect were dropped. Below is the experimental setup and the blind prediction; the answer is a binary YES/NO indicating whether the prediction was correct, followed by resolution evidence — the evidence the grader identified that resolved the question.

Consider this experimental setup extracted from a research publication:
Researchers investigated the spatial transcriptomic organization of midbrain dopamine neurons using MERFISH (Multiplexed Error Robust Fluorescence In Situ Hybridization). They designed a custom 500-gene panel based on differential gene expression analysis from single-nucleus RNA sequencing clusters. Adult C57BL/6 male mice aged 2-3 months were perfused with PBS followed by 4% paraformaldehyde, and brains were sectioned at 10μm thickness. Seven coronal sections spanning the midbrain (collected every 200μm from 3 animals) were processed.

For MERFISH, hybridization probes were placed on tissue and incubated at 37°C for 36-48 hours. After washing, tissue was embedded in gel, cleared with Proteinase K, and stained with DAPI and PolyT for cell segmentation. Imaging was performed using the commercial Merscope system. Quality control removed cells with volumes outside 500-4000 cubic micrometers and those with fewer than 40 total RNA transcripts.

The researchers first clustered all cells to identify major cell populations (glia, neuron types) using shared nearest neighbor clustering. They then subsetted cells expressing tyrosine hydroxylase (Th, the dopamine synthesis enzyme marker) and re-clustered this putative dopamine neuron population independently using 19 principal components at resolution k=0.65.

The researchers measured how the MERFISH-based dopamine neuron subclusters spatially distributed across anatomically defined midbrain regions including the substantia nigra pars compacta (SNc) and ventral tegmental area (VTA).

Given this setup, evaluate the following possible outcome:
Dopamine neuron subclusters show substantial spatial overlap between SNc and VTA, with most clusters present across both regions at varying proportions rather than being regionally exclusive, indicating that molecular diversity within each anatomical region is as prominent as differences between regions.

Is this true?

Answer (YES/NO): NO